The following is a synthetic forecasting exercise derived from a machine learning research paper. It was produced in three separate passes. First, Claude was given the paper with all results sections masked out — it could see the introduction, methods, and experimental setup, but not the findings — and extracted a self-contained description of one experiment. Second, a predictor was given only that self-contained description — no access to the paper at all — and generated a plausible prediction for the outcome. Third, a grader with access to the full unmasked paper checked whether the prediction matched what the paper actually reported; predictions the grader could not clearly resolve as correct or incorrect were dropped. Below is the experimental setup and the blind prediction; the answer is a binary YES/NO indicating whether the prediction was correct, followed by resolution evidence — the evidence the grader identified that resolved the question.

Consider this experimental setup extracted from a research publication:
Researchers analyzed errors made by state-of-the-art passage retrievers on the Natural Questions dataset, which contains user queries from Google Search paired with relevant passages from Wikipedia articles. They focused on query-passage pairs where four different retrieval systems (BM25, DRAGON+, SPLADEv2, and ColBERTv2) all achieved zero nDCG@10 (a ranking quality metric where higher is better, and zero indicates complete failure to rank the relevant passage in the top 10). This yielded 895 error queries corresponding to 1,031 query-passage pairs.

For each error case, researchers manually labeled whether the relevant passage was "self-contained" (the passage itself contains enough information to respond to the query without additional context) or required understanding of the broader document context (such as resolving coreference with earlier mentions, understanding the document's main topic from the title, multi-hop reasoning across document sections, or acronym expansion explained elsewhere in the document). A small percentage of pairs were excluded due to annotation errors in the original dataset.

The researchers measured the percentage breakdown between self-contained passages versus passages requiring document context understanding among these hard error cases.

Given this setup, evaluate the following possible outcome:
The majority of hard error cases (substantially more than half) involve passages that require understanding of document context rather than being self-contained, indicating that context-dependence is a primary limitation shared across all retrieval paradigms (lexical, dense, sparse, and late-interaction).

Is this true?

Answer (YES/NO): YES